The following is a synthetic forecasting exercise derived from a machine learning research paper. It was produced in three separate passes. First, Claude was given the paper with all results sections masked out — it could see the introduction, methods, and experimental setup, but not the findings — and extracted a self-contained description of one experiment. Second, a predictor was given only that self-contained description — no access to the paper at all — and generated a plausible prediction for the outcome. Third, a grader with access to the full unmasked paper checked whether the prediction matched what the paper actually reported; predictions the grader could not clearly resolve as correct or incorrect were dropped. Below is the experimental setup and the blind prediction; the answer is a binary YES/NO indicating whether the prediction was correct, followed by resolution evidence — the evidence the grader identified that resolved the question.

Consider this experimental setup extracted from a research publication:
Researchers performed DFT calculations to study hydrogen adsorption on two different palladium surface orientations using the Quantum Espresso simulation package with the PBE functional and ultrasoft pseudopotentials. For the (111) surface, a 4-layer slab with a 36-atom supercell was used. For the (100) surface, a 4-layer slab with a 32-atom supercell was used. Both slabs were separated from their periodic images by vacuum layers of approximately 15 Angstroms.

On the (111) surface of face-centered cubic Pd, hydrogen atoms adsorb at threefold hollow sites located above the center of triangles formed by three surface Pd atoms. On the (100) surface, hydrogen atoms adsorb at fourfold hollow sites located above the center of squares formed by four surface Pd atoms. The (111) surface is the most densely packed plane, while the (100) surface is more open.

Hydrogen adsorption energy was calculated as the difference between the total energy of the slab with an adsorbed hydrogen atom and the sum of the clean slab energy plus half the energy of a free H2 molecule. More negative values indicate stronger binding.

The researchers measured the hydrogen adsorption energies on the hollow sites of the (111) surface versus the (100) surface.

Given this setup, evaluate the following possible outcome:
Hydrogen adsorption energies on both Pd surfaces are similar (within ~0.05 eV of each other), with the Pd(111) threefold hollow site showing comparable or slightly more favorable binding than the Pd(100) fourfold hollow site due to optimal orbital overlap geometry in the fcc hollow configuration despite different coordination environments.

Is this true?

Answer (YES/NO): NO